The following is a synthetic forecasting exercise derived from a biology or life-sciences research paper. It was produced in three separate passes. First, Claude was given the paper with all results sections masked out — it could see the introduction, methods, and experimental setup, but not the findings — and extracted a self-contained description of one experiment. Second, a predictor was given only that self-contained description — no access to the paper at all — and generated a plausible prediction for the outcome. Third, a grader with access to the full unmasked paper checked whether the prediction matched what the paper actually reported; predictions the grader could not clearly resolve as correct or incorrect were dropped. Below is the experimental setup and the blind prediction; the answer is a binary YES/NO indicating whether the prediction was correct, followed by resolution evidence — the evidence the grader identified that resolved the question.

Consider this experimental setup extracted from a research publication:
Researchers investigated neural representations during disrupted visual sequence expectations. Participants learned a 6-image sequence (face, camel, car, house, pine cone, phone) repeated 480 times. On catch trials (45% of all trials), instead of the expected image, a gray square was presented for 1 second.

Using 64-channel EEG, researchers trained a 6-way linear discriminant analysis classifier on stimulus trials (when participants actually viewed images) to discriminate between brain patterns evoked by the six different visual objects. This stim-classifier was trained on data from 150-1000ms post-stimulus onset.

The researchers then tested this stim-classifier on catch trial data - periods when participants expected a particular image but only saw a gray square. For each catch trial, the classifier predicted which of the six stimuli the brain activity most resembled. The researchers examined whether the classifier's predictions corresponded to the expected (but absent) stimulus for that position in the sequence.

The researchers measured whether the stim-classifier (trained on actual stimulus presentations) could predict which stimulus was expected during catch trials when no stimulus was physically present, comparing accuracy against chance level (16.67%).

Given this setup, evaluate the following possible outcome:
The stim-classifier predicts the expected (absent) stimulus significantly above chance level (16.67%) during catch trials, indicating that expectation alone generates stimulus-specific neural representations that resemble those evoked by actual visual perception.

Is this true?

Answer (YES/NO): YES